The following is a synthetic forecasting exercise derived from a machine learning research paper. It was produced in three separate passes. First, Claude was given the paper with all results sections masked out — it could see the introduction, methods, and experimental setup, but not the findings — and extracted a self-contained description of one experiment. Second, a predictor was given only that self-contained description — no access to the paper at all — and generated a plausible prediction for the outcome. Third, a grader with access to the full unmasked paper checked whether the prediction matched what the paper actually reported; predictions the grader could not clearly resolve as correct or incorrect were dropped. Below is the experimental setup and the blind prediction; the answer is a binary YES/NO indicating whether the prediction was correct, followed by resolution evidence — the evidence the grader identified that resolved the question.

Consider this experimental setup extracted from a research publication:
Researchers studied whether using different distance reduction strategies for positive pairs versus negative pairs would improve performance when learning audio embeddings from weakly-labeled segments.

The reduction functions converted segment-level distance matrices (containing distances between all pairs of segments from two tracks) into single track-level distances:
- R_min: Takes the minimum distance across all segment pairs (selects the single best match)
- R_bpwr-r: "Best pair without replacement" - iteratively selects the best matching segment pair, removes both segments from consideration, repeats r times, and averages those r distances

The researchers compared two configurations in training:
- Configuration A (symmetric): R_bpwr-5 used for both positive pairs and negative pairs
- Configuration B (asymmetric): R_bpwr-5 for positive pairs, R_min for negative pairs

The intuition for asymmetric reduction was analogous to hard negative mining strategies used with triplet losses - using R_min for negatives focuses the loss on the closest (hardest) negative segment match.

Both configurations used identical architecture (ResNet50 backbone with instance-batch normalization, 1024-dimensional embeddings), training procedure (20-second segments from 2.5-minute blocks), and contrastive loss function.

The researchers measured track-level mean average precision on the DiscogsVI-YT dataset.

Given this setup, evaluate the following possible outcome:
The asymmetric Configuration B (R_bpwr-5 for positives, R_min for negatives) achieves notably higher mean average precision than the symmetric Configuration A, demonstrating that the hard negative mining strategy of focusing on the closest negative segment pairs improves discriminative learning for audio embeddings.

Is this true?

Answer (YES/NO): YES